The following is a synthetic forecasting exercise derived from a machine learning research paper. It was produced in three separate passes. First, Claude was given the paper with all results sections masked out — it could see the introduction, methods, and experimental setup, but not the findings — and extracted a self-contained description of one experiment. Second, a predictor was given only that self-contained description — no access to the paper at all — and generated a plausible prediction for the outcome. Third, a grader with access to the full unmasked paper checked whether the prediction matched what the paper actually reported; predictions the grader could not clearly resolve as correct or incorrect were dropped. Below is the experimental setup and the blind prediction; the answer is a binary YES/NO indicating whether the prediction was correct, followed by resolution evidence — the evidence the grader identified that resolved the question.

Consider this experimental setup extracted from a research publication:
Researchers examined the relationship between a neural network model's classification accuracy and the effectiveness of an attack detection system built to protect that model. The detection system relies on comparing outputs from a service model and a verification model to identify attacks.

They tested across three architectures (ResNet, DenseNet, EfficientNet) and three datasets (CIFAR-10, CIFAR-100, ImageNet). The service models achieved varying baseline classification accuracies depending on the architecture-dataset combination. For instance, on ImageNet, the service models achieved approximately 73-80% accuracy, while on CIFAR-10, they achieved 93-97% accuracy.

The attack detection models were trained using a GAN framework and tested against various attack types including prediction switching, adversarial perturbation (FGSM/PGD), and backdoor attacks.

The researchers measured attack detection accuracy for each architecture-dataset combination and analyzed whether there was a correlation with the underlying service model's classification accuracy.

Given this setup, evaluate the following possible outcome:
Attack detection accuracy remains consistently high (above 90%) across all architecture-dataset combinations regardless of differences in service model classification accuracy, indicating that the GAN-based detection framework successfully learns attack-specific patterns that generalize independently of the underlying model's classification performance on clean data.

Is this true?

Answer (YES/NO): NO